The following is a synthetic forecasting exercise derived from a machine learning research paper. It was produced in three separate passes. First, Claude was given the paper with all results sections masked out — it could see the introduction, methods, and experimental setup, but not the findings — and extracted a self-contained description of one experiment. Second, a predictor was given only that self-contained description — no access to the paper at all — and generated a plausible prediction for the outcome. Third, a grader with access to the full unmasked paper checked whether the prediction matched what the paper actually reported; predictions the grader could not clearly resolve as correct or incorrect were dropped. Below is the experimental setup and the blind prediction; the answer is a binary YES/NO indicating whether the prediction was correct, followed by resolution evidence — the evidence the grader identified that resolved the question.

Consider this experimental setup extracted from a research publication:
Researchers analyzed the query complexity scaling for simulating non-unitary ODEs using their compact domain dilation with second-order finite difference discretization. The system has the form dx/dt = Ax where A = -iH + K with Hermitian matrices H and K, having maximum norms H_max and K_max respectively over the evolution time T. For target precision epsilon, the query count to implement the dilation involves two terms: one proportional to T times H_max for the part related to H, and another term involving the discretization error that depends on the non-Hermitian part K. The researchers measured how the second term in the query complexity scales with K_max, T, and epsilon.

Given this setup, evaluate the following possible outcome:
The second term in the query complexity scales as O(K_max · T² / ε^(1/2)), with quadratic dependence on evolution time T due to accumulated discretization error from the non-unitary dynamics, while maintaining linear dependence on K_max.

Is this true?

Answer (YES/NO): NO